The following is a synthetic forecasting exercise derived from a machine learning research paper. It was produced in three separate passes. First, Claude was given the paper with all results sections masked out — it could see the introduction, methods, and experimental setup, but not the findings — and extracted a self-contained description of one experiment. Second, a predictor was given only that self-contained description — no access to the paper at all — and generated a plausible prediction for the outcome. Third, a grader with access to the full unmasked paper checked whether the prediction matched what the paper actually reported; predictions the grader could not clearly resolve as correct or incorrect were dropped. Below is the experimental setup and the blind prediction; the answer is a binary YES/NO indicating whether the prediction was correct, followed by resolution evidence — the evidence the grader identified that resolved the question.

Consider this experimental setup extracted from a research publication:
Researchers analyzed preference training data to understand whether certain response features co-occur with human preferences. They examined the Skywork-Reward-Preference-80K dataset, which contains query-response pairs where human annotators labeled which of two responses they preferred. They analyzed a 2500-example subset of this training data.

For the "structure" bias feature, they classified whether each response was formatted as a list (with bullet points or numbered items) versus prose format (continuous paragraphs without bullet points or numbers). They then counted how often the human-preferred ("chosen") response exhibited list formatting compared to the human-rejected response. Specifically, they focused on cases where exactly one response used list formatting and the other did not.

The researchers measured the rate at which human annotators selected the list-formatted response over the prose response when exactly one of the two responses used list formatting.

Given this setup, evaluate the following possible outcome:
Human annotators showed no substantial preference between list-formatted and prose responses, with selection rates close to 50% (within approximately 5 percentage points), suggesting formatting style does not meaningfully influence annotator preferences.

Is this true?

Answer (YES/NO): NO